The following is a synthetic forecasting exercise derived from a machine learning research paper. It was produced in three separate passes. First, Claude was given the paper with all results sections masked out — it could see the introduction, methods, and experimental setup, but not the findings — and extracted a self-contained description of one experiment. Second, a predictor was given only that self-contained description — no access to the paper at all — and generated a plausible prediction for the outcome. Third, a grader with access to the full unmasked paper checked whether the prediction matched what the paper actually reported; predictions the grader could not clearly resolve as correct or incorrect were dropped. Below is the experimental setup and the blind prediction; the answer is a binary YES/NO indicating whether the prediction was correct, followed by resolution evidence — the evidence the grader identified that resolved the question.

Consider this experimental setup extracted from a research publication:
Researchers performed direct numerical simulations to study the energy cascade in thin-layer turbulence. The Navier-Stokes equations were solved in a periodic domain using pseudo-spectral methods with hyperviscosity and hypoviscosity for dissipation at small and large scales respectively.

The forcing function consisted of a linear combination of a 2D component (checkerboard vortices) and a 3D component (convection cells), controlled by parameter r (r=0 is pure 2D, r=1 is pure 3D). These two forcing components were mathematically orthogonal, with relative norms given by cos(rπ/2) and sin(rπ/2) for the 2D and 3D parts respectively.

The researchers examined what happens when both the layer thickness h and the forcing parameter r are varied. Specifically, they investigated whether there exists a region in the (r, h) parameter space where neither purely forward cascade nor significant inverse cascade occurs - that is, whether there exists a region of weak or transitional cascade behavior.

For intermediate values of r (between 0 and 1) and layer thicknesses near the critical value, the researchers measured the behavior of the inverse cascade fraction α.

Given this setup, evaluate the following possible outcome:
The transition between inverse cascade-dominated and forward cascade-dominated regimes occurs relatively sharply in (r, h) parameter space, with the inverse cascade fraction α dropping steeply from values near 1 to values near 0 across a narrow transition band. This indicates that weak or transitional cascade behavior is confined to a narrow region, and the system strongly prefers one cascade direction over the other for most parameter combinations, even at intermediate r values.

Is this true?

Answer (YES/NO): NO